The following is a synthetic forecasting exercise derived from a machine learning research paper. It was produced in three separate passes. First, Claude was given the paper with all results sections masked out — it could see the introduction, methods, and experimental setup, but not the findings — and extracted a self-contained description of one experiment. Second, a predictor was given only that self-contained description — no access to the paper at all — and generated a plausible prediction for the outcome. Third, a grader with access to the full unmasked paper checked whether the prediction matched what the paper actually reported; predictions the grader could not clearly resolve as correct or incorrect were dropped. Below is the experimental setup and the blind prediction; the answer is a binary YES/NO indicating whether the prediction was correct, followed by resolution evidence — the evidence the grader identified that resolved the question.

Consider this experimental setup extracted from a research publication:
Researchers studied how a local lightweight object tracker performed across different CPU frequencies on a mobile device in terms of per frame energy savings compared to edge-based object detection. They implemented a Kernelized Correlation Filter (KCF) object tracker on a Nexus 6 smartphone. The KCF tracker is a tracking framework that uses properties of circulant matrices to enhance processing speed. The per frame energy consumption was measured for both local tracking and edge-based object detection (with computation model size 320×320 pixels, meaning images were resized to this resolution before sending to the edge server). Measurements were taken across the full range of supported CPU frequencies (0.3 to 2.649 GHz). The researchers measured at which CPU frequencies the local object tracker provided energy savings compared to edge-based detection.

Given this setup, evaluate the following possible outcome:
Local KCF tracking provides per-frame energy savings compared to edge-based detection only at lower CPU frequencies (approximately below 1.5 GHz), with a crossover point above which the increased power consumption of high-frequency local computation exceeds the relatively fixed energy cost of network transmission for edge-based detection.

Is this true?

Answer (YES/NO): NO